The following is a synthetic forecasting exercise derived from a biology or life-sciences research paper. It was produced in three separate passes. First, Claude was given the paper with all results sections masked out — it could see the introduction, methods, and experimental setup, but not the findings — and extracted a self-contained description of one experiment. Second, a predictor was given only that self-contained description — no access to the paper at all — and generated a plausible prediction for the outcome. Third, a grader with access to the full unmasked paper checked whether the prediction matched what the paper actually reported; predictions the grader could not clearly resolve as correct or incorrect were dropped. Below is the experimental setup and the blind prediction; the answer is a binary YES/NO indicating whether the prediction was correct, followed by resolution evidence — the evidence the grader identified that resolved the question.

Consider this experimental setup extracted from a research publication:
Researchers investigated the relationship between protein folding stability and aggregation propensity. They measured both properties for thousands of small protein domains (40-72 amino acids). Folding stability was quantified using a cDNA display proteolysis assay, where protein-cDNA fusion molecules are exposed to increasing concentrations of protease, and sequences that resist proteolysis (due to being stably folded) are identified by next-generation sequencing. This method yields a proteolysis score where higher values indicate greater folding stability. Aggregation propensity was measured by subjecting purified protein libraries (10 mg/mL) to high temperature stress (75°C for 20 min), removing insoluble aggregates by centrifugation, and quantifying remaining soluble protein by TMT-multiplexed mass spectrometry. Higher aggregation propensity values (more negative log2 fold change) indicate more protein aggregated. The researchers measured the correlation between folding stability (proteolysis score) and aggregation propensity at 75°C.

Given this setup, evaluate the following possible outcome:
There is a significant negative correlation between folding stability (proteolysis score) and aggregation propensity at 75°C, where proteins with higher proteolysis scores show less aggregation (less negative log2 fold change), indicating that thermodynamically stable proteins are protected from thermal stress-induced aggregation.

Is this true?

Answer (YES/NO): NO